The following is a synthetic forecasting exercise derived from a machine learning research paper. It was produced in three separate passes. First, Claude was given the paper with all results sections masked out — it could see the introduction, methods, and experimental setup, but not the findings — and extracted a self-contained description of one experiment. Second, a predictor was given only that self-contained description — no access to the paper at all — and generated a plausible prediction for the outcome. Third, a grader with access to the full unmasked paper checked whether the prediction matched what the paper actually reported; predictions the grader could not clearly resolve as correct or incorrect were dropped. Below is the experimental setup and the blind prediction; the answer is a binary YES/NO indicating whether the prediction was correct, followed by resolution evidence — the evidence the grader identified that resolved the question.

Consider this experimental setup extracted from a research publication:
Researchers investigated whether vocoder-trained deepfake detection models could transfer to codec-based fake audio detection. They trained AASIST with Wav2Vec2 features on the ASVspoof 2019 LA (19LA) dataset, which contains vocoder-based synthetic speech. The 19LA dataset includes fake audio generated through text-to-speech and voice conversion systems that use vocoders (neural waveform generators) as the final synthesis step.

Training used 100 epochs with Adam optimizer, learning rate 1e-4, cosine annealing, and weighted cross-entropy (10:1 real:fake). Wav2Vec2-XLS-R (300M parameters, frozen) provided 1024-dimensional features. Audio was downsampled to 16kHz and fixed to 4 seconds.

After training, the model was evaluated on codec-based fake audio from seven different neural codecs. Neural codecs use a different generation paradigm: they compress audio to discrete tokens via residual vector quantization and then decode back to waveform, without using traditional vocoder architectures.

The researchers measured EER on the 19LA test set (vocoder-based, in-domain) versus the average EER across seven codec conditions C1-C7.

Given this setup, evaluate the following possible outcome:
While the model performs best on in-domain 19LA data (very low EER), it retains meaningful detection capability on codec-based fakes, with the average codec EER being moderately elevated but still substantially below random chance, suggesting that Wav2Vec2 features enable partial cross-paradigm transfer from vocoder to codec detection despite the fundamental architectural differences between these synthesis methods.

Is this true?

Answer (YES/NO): NO